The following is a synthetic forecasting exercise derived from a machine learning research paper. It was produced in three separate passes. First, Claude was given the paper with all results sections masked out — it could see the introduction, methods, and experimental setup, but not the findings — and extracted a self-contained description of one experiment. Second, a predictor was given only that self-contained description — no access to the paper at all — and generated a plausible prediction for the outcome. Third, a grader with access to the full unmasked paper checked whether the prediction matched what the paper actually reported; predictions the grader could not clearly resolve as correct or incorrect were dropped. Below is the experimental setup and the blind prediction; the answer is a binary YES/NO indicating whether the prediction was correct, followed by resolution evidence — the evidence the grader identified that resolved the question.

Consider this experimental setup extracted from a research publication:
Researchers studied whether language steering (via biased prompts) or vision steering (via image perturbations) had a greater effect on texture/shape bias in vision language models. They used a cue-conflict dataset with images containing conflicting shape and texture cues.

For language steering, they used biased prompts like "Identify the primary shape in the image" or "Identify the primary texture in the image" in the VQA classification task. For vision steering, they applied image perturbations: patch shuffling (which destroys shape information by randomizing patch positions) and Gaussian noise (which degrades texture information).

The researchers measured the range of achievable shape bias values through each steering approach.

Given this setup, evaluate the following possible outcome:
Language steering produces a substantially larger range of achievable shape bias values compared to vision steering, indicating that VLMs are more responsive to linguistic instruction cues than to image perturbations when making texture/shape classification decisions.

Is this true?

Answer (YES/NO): NO